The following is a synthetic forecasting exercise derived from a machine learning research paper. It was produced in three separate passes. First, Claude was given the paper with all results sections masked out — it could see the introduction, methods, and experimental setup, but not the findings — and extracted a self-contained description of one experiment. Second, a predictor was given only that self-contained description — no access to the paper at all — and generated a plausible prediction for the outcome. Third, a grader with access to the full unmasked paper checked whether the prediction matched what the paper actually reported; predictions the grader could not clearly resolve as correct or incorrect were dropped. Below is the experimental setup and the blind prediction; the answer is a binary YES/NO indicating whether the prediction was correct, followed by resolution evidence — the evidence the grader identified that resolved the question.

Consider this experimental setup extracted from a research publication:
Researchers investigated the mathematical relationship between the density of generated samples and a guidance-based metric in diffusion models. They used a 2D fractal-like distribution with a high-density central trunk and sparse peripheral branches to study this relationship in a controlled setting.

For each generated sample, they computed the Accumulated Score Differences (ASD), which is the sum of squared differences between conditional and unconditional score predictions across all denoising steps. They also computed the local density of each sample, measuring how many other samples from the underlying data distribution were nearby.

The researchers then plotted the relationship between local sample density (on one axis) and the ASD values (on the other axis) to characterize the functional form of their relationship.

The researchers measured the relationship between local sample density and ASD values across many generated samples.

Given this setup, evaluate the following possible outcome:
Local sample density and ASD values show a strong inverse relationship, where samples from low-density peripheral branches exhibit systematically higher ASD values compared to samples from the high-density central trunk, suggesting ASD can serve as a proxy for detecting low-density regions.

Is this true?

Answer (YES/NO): NO